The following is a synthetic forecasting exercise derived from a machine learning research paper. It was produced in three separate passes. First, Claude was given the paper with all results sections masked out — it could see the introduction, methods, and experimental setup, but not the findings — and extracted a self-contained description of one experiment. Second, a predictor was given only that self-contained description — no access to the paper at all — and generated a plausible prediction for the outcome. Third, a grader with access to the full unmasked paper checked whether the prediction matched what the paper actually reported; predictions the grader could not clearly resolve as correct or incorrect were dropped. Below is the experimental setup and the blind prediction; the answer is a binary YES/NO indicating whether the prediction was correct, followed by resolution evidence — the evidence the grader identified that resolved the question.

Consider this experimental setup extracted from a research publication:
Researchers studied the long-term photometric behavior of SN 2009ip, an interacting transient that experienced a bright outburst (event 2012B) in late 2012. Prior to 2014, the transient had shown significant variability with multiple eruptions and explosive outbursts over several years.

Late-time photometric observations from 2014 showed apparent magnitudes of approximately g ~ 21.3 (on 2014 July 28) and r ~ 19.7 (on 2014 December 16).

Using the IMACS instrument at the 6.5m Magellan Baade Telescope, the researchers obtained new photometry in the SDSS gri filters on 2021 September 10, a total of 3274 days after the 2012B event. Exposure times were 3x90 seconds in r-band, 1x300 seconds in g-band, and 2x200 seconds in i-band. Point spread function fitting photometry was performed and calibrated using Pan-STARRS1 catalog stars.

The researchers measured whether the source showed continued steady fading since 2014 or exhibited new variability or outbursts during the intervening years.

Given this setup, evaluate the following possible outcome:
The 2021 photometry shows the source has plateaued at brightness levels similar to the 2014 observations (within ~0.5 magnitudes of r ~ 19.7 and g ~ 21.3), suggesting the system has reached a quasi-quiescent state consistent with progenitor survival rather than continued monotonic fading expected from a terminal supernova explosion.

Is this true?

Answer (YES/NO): NO